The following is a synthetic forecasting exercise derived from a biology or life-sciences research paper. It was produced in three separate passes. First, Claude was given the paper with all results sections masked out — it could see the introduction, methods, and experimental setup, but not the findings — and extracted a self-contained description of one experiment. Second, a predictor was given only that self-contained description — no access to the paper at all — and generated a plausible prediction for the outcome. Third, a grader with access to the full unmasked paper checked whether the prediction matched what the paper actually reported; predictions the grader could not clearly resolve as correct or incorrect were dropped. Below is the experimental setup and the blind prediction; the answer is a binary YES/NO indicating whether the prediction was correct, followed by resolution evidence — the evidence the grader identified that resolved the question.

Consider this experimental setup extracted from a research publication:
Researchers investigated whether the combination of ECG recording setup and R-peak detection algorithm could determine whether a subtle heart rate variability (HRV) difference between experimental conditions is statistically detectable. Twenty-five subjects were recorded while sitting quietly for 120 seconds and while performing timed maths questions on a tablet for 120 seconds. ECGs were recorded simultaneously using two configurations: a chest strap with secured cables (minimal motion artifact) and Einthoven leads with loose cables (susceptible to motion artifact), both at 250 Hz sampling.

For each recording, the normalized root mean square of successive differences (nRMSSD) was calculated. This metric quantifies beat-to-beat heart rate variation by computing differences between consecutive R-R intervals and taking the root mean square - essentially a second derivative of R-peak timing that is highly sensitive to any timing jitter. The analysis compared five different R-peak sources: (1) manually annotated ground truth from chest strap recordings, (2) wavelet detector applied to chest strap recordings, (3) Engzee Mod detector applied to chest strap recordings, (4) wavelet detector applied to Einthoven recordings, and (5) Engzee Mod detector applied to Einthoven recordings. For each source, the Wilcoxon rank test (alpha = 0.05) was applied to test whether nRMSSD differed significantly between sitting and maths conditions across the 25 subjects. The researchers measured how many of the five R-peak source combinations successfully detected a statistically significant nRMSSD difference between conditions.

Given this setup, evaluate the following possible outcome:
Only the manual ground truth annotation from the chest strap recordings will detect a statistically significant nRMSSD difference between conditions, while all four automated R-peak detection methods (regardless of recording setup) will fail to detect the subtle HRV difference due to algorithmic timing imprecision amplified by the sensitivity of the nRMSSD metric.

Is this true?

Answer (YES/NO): NO